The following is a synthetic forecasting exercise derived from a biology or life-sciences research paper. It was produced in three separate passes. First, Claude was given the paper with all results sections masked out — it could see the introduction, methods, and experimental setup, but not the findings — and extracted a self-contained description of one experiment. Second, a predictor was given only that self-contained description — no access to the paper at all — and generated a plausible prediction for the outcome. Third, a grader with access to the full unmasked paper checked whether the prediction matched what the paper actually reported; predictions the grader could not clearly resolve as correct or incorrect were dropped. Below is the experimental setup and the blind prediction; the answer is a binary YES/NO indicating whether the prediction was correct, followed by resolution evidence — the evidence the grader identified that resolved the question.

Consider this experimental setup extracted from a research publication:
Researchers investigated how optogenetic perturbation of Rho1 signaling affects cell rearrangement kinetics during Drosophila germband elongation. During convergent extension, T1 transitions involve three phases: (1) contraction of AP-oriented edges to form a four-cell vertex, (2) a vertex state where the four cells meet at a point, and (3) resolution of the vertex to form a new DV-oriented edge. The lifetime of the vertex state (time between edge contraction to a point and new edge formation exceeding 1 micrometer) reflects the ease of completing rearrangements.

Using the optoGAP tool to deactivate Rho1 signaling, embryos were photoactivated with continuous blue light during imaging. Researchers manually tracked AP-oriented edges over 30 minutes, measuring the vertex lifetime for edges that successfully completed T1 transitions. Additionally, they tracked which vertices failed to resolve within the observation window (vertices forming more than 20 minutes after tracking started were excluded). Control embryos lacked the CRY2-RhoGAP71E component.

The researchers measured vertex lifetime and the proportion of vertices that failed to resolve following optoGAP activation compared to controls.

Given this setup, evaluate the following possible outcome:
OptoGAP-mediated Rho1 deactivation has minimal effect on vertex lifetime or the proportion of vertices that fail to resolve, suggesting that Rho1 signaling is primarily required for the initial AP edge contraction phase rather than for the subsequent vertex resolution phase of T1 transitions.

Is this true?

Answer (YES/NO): NO